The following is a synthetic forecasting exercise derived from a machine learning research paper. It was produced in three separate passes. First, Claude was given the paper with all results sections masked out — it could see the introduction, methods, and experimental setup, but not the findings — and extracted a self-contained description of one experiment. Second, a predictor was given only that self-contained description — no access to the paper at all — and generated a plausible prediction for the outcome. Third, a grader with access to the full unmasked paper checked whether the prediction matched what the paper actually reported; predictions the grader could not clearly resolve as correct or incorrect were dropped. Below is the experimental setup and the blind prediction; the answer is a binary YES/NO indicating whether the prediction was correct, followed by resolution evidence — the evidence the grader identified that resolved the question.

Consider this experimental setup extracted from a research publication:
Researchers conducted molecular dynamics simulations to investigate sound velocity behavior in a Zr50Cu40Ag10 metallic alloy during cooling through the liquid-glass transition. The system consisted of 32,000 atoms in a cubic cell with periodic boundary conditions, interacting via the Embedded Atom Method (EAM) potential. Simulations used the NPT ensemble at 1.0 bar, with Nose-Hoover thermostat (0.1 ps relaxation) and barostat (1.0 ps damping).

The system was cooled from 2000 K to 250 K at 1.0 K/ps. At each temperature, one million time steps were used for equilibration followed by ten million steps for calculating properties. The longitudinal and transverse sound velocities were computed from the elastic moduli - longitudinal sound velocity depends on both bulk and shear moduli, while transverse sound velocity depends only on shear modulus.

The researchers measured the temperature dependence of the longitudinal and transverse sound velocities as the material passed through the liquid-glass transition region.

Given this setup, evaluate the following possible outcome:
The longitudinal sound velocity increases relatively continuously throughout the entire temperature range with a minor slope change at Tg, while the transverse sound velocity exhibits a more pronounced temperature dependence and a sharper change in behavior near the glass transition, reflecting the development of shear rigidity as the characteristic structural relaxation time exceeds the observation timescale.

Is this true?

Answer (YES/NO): NO